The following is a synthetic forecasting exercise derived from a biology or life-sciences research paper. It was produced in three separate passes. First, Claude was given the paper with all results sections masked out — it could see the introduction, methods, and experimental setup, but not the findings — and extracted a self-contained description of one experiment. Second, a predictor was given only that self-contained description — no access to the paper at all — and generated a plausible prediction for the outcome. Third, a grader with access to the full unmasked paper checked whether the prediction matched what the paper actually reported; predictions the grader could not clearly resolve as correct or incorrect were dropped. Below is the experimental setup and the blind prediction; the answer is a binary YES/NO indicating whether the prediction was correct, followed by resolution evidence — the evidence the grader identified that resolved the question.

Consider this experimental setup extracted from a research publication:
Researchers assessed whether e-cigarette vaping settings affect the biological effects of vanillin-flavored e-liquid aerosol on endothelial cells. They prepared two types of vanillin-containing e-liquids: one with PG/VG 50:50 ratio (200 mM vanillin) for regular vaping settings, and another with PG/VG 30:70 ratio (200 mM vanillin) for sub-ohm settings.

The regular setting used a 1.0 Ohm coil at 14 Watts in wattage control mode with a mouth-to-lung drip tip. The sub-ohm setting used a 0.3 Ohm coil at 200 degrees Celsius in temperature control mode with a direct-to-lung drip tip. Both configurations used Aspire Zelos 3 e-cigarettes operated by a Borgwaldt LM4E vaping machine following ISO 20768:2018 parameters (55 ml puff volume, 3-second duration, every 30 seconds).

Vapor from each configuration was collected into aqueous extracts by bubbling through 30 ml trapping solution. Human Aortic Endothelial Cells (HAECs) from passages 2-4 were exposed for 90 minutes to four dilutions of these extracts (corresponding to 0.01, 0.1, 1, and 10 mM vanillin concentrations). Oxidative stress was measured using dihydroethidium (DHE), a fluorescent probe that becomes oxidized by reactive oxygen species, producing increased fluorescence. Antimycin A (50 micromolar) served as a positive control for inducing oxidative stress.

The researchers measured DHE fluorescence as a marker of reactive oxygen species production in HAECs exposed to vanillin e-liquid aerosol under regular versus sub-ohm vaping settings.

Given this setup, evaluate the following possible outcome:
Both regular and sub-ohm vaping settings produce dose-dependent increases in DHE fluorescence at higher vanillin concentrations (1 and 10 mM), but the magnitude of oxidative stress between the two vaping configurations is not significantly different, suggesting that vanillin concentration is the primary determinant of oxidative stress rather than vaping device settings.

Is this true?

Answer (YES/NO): NO